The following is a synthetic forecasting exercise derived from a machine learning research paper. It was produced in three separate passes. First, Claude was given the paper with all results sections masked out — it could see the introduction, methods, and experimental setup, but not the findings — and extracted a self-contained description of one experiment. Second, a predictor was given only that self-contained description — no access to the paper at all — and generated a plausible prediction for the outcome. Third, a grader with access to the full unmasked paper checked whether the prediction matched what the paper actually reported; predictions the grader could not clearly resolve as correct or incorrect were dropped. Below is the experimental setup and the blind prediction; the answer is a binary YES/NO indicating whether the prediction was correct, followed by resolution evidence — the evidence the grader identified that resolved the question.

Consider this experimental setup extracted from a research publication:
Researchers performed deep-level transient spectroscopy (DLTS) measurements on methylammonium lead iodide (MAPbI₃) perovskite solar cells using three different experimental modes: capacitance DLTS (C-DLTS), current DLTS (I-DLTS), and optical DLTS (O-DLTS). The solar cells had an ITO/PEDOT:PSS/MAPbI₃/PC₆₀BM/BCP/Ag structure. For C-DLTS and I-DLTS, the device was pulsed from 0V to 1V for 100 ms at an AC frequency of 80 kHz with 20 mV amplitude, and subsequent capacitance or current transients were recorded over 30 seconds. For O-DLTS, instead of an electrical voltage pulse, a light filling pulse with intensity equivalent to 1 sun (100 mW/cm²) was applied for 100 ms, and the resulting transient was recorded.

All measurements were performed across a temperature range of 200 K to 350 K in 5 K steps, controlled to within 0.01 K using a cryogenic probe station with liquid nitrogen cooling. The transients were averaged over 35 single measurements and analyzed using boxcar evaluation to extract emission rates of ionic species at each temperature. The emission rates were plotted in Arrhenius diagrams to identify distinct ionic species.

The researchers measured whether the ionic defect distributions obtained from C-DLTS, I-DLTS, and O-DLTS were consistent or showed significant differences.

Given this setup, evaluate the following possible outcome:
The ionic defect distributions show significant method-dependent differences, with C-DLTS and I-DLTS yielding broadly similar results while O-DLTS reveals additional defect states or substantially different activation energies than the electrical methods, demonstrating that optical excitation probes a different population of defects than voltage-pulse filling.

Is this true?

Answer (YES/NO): NO